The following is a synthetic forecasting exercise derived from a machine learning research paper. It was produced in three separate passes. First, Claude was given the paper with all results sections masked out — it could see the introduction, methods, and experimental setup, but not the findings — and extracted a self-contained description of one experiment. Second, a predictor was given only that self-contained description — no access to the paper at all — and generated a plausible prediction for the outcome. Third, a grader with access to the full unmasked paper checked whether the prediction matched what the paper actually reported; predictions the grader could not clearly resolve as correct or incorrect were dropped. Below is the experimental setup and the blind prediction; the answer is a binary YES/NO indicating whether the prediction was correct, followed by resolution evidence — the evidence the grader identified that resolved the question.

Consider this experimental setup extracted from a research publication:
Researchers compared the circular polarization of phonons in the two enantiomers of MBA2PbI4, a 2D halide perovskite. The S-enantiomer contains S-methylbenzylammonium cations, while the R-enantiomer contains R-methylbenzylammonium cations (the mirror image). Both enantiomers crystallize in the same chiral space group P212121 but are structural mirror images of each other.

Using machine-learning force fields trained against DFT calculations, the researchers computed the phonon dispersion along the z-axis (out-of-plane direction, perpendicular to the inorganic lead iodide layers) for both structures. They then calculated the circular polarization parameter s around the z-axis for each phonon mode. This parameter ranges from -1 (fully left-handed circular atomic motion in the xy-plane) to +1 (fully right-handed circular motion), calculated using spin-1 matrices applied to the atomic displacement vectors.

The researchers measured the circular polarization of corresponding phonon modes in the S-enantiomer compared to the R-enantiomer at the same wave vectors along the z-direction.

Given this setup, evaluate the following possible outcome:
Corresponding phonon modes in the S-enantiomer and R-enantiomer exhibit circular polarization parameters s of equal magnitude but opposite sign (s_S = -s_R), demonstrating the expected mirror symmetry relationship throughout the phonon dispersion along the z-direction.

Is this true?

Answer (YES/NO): YES